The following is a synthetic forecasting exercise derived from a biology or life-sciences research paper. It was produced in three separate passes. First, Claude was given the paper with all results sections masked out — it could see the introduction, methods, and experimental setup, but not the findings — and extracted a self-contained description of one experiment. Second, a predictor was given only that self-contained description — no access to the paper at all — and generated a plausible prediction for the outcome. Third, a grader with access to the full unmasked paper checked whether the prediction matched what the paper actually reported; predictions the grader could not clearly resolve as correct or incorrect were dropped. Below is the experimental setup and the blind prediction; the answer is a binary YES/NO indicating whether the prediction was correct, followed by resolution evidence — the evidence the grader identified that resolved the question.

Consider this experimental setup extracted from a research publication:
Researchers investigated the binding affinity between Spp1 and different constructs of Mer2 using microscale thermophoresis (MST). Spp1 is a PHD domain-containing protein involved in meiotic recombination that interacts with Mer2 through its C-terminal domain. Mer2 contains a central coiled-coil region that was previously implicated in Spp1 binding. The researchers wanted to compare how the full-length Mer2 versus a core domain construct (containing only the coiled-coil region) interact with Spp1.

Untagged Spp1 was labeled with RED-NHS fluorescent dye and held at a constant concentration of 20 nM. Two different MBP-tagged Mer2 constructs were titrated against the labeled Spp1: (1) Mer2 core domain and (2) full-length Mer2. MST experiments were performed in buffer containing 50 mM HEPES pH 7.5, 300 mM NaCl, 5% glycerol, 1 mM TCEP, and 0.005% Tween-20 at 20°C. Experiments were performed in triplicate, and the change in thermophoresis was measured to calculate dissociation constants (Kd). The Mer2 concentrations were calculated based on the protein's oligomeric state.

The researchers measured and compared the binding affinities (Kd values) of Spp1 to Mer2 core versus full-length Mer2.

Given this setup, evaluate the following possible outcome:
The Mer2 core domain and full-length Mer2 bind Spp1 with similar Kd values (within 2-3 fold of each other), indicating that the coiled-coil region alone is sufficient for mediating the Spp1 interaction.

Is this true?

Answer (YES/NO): YES